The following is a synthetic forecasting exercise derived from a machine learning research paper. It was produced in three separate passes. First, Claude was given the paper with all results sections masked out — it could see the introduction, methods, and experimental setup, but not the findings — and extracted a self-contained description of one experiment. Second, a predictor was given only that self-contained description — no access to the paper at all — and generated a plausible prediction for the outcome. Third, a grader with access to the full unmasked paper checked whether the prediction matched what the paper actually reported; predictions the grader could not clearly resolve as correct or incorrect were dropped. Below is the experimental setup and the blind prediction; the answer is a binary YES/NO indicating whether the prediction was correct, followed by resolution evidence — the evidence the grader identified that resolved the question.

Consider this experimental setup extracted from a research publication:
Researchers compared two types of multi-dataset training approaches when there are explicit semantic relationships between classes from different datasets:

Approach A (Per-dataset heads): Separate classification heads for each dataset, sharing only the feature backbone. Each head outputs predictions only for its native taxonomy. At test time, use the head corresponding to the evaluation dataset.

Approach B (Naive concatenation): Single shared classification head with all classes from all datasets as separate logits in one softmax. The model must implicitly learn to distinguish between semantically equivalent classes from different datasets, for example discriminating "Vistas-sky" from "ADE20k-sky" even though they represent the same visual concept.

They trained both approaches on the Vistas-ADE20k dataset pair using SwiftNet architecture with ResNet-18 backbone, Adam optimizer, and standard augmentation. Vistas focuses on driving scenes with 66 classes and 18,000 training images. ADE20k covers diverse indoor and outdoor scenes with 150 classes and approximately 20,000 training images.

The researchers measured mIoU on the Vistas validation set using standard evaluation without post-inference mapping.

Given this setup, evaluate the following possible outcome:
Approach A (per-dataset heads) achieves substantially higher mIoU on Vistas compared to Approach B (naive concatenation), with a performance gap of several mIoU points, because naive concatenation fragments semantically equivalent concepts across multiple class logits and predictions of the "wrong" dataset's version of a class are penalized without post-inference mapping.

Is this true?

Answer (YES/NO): NO